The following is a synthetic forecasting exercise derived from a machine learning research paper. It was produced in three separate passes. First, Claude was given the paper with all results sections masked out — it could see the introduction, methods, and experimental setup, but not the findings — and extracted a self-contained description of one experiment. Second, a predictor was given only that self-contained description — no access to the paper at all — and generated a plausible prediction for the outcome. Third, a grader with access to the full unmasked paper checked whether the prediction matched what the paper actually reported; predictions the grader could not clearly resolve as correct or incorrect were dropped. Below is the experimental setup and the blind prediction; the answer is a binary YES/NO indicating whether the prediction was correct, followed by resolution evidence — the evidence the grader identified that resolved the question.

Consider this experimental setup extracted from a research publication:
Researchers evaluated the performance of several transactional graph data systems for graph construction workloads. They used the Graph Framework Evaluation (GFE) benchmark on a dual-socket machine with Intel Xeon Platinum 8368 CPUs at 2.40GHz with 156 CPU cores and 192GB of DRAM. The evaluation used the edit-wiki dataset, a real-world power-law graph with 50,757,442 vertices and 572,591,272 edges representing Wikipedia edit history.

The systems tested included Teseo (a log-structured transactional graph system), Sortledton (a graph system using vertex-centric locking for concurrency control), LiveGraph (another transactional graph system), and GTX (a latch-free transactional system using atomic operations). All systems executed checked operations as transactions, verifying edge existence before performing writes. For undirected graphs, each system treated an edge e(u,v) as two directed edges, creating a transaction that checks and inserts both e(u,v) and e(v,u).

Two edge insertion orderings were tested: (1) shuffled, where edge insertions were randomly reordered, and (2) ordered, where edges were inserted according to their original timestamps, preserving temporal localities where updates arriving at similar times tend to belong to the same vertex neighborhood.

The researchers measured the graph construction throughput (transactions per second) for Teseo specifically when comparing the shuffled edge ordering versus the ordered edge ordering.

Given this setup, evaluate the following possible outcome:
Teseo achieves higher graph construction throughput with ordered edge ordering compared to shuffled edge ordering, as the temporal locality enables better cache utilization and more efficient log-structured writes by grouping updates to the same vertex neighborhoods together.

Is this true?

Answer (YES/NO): NO